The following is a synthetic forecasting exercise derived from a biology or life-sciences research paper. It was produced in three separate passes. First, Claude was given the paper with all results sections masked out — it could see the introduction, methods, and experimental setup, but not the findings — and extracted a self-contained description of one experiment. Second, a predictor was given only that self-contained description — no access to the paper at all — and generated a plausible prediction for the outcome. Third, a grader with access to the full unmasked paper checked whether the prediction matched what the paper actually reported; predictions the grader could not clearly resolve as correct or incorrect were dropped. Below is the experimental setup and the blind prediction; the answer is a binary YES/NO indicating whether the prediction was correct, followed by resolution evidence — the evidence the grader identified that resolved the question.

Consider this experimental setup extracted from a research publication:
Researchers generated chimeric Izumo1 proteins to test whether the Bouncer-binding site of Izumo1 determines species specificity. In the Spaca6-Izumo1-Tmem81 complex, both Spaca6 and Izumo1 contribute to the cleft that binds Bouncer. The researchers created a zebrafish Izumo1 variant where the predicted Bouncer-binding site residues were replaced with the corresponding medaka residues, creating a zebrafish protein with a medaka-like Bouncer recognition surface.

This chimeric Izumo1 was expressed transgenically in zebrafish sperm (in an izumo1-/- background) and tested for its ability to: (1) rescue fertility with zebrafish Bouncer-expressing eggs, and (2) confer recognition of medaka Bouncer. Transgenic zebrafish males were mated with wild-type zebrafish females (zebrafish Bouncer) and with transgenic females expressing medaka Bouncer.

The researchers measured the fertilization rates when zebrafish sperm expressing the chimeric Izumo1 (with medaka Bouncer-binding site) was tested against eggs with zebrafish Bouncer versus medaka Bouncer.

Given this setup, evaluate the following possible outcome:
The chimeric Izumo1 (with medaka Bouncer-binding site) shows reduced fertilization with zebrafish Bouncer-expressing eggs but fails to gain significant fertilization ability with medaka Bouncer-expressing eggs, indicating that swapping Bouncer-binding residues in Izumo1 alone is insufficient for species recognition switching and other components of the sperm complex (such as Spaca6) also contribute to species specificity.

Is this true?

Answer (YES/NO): YES